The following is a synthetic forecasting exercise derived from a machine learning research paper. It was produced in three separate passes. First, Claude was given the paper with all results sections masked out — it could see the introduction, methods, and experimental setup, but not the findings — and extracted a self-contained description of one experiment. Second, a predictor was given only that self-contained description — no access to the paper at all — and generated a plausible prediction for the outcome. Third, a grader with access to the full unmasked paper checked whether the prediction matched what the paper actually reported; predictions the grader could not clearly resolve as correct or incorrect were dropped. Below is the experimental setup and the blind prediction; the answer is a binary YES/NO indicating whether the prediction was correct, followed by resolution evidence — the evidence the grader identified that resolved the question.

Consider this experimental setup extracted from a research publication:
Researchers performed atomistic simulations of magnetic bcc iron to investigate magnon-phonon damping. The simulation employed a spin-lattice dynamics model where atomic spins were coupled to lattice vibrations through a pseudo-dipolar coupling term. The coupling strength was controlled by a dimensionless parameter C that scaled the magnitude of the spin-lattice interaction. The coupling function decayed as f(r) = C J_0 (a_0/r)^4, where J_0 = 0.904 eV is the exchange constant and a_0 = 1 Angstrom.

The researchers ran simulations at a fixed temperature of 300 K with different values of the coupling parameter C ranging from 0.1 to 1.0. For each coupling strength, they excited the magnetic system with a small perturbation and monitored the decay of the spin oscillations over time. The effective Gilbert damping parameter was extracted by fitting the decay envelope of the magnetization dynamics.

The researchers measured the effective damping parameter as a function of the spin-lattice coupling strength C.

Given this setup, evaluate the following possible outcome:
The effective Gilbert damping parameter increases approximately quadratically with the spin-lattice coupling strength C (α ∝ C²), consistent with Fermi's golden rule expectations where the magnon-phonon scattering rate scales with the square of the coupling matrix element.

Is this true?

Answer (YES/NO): YES